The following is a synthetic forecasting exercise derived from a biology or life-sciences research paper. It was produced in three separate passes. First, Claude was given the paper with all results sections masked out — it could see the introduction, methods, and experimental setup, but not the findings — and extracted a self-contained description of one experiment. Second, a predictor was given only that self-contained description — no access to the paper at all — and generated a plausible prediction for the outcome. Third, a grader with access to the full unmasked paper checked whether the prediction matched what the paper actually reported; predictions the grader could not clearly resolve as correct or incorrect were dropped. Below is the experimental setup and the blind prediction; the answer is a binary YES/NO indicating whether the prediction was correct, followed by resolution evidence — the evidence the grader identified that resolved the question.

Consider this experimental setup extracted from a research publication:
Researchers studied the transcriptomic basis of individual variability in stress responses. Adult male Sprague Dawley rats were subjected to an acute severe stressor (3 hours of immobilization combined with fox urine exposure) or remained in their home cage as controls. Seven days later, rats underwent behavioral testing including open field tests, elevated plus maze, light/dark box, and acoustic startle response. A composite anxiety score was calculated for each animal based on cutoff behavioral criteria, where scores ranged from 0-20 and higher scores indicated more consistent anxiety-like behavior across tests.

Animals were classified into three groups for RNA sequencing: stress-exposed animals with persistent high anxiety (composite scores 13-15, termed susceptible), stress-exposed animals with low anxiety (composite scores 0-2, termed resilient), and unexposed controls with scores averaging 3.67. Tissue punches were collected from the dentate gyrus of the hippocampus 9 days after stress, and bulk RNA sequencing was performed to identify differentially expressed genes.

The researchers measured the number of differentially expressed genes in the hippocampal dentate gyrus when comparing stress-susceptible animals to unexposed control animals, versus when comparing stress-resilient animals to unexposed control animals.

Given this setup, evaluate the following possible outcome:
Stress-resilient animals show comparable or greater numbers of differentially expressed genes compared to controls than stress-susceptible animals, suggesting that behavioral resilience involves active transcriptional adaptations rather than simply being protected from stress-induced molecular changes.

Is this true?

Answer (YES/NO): YES